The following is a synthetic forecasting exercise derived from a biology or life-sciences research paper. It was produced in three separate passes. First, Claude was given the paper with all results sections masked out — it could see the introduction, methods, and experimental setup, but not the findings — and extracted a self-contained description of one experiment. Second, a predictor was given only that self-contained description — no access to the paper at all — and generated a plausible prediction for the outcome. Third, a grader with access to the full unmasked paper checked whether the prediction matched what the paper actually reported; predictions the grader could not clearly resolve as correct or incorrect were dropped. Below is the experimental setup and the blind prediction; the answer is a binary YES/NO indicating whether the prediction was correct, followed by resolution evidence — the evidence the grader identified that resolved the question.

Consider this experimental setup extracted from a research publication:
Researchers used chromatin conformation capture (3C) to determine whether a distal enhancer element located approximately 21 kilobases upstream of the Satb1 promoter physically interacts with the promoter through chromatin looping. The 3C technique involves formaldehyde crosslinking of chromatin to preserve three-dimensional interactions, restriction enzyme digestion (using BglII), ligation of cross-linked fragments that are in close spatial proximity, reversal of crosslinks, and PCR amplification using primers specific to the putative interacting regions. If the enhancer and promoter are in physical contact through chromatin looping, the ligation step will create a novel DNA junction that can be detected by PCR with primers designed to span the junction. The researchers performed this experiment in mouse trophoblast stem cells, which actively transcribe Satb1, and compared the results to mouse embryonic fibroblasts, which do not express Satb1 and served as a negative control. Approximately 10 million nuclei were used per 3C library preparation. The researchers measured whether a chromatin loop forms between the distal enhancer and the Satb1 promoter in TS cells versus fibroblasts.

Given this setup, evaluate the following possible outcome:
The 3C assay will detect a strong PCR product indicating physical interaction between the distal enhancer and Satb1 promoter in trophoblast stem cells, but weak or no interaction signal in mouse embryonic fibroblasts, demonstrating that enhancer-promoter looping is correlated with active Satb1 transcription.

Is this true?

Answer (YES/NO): YES